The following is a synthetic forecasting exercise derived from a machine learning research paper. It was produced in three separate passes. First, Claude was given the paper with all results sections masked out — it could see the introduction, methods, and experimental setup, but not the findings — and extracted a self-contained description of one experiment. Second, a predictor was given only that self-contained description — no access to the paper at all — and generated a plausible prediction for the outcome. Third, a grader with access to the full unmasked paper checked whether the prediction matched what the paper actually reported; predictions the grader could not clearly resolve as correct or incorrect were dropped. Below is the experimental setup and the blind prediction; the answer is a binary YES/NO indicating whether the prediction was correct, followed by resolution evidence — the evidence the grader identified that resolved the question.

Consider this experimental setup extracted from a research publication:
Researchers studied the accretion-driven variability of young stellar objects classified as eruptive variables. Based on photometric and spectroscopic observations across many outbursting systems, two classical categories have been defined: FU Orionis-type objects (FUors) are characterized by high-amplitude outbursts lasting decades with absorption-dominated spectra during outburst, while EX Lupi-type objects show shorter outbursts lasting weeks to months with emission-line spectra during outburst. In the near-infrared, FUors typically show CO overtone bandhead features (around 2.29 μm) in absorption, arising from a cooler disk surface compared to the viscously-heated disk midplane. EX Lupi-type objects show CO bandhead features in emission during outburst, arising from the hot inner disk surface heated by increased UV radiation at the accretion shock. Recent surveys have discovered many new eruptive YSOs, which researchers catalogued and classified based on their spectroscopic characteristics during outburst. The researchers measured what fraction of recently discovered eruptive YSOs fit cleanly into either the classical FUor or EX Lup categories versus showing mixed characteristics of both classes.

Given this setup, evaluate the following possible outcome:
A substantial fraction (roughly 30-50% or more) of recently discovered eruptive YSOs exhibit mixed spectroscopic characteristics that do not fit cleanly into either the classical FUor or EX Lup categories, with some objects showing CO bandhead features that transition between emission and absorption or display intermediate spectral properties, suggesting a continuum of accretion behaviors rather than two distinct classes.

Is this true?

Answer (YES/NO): YES